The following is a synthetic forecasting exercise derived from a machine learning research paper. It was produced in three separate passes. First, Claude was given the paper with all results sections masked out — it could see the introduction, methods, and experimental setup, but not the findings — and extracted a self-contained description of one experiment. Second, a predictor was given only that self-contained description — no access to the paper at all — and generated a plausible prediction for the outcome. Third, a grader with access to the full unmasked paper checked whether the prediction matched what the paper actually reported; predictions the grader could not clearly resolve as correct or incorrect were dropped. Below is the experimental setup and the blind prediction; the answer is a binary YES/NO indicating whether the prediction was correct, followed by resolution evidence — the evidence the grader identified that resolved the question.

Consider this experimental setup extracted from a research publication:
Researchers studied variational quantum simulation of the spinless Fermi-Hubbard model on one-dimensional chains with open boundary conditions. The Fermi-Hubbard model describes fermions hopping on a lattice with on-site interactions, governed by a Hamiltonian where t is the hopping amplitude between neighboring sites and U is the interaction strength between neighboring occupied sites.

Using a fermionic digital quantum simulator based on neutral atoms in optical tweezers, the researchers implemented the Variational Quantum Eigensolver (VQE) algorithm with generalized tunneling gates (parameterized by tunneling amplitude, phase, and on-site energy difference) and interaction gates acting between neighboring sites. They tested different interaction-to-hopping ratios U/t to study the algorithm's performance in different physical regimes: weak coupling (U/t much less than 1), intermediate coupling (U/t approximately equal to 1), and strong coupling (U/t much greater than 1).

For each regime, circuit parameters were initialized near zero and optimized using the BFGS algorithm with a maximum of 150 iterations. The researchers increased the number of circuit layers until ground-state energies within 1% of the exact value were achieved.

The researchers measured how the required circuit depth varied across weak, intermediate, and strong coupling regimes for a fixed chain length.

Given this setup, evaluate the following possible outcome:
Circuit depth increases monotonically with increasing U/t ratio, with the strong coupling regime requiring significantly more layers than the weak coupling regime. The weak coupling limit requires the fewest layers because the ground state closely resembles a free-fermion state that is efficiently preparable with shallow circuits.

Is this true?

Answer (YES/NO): NO